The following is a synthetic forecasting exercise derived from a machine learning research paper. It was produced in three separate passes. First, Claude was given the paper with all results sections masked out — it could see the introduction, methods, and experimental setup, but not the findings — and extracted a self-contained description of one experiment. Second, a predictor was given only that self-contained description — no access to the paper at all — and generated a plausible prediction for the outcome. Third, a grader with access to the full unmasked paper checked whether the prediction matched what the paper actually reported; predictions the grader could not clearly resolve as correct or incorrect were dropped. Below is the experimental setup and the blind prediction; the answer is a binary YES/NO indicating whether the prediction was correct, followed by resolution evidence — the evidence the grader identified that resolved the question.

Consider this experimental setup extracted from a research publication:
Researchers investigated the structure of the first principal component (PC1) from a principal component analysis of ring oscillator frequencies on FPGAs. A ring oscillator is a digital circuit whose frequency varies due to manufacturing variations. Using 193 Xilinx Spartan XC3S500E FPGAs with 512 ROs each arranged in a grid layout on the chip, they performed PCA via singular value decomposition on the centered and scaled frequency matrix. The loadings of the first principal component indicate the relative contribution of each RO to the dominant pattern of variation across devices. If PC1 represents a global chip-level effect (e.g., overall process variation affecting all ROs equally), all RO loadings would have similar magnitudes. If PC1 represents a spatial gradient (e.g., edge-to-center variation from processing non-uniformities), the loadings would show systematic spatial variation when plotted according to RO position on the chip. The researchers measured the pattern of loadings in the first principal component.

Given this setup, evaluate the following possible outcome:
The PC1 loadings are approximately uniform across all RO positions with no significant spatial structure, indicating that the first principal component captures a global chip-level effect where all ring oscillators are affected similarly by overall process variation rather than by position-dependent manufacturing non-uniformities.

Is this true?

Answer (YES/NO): YES